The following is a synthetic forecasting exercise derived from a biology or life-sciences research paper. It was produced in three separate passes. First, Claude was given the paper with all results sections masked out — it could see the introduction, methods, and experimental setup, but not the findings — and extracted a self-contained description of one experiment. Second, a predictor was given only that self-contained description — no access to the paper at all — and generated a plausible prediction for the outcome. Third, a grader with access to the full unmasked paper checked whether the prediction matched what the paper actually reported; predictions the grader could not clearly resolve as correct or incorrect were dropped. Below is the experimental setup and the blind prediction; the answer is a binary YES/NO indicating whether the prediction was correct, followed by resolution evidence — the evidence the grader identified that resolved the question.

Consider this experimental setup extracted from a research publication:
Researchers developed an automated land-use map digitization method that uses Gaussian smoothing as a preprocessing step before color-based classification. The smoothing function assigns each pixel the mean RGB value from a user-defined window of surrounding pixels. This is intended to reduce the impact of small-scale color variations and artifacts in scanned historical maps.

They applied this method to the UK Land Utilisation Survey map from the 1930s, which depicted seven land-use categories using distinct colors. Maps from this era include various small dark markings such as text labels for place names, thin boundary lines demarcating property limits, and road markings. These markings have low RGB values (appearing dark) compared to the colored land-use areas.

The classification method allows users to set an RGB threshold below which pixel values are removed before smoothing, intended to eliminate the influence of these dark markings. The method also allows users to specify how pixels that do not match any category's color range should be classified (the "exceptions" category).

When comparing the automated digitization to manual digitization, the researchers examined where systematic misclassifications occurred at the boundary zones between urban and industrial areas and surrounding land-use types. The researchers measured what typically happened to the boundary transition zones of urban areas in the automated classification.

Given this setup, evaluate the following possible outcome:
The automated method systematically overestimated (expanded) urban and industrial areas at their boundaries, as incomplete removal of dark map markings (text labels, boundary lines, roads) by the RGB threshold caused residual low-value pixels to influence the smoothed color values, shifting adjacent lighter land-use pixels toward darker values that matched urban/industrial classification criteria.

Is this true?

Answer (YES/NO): NO